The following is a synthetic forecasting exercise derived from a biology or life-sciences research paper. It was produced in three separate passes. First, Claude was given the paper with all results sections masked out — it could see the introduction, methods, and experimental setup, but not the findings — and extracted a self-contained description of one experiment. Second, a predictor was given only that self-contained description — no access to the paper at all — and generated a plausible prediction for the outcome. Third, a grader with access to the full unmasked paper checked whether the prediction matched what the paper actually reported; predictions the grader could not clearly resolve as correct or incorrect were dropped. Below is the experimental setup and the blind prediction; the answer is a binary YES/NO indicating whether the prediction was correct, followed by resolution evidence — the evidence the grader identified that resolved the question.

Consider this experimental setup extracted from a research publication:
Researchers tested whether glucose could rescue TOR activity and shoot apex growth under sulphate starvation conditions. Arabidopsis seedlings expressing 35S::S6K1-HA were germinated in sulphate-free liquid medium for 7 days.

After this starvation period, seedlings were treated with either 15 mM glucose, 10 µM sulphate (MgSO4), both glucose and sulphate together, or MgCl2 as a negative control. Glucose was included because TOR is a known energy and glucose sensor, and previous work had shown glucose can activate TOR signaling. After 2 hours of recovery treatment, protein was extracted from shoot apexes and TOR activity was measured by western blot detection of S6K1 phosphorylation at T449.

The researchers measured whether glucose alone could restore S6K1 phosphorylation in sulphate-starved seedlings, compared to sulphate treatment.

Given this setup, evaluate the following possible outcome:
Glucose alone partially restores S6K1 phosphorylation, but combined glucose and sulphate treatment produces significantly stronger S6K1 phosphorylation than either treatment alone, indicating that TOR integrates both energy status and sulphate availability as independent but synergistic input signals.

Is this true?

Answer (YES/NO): NO